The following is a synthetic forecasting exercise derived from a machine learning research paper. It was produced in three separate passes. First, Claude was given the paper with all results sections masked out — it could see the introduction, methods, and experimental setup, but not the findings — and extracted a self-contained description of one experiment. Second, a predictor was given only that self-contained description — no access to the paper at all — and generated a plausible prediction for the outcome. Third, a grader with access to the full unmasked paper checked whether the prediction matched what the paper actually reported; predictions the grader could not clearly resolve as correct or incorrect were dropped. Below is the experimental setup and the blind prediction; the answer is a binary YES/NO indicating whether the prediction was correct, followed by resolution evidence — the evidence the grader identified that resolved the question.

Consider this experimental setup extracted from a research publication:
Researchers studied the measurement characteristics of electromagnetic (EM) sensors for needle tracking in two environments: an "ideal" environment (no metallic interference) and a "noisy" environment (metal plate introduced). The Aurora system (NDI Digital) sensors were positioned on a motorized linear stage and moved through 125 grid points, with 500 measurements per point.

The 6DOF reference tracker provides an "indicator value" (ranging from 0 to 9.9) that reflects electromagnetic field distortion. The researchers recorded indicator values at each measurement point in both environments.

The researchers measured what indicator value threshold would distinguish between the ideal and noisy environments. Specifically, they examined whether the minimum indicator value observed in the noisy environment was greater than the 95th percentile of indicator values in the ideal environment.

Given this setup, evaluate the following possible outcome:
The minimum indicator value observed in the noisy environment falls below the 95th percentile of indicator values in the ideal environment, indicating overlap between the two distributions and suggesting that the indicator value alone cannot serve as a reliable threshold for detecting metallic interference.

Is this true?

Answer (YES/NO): NO